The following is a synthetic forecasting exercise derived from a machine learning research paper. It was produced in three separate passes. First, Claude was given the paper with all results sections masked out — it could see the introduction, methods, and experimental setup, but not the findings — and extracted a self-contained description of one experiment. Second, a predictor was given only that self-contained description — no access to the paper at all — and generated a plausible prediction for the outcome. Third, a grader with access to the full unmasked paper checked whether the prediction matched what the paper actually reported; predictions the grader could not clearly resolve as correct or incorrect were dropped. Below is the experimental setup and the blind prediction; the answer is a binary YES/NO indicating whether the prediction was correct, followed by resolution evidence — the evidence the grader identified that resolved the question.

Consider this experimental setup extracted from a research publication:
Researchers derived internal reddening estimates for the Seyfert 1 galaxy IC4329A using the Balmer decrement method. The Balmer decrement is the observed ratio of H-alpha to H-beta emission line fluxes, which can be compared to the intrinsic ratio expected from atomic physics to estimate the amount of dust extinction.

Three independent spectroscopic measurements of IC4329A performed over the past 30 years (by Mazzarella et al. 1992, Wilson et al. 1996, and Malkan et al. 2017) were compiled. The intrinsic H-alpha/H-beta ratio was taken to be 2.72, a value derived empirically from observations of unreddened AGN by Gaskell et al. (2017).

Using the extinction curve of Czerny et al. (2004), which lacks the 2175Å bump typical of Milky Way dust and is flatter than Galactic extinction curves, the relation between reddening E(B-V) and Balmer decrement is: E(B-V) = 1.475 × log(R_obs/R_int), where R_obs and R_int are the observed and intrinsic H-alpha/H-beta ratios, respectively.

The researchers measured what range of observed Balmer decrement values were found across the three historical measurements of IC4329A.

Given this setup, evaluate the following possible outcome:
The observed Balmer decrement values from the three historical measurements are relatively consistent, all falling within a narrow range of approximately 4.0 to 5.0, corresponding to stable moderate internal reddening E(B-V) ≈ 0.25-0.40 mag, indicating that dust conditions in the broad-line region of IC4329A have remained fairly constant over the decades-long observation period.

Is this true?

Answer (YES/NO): NO